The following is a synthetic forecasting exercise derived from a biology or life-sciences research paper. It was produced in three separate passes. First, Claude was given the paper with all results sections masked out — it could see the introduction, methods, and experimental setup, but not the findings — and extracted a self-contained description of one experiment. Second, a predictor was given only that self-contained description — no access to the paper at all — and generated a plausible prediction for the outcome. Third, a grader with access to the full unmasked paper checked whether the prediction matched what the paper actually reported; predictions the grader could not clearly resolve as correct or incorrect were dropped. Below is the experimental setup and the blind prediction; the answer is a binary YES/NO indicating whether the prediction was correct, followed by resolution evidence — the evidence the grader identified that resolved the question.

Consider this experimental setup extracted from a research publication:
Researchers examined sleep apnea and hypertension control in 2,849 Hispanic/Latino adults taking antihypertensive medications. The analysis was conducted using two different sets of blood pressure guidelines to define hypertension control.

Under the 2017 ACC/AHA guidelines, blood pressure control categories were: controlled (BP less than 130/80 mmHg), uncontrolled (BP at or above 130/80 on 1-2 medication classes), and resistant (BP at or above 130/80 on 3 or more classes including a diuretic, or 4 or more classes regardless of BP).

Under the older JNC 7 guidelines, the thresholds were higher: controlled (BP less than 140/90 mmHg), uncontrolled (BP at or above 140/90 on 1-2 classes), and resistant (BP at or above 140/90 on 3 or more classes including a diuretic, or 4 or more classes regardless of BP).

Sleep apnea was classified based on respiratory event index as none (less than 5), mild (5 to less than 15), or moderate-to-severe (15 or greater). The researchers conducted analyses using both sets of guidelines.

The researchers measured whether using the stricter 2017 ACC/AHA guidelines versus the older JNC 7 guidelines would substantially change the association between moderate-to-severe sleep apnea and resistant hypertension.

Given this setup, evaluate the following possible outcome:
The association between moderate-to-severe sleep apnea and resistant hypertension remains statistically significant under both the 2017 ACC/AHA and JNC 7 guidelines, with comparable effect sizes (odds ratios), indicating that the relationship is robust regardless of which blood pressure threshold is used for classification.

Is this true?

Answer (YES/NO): NO